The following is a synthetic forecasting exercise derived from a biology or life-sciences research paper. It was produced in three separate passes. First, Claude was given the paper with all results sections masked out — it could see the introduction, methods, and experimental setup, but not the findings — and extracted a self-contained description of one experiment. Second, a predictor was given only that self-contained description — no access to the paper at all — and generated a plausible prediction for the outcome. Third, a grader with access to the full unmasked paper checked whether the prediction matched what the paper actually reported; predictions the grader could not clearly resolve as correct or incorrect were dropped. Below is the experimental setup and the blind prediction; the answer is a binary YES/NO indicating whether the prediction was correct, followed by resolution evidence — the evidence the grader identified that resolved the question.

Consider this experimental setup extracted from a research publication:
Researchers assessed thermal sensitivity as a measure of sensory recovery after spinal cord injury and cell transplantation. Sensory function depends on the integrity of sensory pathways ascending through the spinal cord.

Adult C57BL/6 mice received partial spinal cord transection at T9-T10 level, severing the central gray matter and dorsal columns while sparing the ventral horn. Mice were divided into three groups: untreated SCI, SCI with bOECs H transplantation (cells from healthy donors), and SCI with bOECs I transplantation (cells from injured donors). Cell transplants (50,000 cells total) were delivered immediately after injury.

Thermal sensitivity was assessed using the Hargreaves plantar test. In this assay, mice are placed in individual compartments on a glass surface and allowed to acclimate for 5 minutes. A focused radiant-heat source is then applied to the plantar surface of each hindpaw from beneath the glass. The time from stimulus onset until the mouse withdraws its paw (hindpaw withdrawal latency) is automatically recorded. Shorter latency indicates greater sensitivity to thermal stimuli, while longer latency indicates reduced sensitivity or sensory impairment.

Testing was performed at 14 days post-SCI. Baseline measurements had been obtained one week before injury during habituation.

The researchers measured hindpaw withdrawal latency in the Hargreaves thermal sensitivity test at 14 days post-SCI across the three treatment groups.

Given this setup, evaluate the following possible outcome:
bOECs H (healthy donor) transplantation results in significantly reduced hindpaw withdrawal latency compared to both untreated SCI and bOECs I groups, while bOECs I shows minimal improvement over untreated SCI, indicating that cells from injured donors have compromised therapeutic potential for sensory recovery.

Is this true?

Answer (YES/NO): NO